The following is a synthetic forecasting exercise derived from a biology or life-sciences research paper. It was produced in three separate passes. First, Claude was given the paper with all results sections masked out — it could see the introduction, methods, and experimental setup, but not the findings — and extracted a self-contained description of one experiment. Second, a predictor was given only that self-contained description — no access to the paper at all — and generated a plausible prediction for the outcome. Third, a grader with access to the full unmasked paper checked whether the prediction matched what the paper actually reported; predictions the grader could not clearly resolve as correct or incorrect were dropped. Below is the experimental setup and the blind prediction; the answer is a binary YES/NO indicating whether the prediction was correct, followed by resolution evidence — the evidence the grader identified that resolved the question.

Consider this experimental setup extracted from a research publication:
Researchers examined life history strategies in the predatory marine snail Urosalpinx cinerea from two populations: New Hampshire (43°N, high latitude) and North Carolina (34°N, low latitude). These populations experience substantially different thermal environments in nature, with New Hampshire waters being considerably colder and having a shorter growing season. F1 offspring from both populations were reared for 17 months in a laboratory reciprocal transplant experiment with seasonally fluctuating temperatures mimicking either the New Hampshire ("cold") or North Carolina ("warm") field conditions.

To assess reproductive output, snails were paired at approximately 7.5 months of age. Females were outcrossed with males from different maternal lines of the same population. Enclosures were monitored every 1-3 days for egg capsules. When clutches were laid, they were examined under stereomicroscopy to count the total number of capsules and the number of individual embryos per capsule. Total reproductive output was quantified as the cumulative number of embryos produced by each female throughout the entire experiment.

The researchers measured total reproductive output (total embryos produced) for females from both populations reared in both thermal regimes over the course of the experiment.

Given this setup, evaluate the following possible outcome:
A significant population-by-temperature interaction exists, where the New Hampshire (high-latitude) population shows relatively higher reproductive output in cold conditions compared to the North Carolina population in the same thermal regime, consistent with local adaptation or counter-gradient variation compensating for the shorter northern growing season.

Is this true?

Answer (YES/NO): NO